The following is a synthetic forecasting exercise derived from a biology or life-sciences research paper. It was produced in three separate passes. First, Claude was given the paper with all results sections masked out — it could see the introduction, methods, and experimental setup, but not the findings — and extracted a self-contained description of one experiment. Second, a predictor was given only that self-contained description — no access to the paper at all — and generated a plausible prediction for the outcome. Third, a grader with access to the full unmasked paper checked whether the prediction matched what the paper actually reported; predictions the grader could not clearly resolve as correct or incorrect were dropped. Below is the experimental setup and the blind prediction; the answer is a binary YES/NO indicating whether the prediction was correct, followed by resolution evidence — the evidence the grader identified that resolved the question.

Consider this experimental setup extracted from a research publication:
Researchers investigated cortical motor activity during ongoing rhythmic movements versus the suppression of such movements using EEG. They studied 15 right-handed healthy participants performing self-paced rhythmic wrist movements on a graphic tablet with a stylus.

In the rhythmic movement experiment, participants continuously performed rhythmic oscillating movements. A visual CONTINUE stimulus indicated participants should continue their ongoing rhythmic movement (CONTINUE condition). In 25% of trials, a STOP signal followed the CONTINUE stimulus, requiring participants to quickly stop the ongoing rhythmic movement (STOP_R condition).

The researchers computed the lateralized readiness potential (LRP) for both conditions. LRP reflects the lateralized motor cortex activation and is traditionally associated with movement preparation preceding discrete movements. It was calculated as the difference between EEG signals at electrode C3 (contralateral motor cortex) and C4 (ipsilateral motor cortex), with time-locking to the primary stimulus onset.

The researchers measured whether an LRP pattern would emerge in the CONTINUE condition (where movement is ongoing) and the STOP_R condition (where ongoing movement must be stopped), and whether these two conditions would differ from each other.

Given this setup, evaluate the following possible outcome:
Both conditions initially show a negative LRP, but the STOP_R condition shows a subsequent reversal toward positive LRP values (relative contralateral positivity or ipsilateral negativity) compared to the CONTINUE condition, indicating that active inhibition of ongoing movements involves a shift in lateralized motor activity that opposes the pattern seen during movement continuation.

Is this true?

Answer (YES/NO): NO